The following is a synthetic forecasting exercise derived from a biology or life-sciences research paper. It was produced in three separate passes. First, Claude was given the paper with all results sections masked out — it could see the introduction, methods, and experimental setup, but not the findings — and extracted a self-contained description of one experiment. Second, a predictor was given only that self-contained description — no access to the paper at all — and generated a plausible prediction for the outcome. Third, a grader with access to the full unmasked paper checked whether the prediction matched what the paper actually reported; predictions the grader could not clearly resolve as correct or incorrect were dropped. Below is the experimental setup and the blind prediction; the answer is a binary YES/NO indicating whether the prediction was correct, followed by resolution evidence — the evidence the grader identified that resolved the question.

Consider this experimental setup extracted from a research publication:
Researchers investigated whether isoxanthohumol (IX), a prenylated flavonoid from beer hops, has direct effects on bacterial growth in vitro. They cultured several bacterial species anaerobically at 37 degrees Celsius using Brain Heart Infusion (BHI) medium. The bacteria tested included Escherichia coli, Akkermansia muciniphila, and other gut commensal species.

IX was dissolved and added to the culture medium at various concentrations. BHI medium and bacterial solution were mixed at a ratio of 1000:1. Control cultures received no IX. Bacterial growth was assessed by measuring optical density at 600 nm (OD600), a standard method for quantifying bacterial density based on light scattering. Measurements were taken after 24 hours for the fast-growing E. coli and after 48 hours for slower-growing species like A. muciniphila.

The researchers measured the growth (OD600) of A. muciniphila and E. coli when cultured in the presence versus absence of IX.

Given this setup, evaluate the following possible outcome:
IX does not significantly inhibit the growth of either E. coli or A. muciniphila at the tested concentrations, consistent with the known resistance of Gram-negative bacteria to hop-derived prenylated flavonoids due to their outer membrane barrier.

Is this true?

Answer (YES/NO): NO